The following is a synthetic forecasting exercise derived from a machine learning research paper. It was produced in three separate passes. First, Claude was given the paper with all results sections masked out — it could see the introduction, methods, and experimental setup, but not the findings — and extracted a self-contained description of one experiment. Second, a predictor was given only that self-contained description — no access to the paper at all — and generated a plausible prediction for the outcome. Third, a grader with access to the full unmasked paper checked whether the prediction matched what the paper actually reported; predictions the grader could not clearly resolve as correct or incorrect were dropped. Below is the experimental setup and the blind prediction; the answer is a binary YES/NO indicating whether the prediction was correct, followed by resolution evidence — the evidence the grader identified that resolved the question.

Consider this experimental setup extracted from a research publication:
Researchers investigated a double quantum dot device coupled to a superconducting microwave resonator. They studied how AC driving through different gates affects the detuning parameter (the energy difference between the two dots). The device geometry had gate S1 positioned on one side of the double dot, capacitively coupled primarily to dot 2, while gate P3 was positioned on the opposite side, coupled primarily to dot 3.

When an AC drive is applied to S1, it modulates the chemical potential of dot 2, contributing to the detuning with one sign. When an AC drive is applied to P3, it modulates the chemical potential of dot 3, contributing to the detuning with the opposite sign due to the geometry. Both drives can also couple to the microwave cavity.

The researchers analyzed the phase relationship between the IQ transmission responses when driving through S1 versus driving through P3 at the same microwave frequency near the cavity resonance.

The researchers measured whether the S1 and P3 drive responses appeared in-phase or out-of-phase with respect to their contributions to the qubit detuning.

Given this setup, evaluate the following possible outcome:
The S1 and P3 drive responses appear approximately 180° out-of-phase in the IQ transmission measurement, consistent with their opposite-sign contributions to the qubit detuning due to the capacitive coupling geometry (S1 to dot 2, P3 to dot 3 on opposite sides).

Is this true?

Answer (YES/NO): YES